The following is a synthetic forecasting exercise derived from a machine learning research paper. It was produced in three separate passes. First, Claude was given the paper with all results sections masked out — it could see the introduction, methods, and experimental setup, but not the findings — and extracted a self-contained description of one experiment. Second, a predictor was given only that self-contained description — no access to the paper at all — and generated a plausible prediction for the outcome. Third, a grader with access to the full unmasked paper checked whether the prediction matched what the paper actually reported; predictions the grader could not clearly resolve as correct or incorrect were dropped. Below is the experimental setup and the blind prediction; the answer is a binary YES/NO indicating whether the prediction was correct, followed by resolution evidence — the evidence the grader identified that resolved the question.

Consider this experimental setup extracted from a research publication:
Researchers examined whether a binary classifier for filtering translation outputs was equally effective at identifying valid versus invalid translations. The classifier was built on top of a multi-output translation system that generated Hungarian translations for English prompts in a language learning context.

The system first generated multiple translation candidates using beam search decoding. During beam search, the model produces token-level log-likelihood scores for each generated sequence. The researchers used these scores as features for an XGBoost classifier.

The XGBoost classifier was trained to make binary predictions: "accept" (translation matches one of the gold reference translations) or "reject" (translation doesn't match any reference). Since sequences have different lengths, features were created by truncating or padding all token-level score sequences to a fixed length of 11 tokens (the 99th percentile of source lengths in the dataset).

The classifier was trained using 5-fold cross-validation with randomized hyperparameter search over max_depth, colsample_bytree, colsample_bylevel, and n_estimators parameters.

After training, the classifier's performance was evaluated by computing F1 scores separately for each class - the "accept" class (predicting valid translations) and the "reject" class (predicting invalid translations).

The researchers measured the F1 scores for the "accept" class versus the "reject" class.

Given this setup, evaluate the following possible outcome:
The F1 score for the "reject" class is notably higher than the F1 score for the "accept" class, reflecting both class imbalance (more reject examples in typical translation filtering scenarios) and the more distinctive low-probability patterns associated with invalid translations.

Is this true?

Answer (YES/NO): NO